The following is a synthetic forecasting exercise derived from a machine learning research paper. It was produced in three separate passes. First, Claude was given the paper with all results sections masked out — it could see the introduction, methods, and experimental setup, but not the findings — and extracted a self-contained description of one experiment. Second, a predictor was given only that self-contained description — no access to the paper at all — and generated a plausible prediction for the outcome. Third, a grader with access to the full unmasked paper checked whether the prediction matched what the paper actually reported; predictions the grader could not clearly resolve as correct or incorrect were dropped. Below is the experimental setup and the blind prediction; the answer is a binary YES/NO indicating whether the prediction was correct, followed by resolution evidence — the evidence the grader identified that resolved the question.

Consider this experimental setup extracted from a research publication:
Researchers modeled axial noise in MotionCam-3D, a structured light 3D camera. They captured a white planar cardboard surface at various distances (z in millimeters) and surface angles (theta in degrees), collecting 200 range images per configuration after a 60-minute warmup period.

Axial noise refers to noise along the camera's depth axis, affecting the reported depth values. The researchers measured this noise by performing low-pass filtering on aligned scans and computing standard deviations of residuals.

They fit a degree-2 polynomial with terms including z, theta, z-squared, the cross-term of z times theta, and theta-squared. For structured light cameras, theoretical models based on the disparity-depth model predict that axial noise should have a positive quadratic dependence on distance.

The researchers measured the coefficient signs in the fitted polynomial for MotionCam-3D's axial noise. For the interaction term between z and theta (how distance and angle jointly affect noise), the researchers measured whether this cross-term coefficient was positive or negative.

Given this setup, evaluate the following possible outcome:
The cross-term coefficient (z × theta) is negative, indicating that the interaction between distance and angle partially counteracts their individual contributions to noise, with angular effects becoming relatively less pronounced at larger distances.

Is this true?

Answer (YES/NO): NO